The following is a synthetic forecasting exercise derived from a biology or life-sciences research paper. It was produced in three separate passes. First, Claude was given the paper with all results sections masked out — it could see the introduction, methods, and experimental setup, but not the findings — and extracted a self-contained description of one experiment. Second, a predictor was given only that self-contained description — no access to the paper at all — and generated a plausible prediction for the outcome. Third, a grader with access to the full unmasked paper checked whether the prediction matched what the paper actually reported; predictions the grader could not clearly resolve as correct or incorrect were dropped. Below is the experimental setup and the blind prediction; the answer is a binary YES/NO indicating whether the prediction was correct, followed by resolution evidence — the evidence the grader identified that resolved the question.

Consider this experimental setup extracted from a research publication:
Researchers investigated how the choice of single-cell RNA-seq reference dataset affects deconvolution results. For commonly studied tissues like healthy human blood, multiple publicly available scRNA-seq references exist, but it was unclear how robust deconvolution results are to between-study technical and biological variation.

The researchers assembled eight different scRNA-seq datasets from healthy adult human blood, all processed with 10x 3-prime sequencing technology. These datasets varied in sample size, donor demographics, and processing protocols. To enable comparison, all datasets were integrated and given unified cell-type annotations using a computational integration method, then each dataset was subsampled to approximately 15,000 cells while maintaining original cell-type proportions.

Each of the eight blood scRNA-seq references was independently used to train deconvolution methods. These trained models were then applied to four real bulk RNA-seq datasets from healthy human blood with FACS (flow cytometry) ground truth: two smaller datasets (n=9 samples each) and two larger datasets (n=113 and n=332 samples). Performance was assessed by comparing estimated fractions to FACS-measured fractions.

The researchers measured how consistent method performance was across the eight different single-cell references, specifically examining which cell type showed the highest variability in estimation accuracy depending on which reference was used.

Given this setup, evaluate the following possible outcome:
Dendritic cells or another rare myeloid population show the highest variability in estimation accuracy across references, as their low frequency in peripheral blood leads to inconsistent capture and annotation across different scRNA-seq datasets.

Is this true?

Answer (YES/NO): YES